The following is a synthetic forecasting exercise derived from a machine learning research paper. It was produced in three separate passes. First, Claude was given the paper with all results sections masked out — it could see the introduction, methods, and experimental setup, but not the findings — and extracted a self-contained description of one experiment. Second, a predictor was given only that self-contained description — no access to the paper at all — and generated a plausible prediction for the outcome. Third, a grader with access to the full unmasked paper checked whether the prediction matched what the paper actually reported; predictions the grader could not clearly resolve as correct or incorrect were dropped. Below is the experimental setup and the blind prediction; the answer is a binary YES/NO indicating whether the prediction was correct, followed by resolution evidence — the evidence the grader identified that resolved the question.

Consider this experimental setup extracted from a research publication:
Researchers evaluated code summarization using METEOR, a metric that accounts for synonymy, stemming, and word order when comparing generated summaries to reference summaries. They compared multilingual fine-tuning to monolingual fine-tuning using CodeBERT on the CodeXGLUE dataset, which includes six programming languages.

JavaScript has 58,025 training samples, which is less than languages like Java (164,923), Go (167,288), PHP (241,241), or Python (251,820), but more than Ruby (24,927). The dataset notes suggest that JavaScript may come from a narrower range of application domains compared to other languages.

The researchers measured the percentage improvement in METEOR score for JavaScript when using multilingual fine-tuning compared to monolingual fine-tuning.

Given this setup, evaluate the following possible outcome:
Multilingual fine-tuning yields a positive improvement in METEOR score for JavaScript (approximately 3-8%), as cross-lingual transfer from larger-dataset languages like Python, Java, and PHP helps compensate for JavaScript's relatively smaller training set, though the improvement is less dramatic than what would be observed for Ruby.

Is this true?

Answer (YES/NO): NO